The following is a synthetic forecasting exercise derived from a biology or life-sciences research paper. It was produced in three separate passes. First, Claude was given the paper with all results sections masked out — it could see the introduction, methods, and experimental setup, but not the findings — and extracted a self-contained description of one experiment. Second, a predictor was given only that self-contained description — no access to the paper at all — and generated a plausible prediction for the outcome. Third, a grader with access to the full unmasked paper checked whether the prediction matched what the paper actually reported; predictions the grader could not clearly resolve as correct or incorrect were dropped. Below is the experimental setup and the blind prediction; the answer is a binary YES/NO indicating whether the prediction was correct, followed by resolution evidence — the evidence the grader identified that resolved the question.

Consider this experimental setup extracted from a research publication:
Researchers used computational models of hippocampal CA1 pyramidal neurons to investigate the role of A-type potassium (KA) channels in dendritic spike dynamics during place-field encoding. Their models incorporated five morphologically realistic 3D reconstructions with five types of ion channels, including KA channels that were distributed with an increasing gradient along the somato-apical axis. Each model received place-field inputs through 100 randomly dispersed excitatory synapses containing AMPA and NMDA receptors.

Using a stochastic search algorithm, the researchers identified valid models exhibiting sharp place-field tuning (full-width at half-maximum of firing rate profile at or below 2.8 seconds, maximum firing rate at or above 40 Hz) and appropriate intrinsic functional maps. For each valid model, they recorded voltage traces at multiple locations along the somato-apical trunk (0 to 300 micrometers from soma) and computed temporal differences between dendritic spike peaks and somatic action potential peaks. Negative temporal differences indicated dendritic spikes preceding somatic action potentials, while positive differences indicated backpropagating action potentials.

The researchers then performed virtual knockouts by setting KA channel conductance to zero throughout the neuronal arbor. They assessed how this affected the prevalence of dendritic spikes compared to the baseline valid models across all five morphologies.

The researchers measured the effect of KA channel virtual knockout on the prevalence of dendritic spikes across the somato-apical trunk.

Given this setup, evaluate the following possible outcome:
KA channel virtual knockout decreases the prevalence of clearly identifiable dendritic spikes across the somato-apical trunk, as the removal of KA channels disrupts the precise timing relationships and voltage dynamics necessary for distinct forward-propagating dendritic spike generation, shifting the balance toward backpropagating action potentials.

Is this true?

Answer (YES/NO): NO